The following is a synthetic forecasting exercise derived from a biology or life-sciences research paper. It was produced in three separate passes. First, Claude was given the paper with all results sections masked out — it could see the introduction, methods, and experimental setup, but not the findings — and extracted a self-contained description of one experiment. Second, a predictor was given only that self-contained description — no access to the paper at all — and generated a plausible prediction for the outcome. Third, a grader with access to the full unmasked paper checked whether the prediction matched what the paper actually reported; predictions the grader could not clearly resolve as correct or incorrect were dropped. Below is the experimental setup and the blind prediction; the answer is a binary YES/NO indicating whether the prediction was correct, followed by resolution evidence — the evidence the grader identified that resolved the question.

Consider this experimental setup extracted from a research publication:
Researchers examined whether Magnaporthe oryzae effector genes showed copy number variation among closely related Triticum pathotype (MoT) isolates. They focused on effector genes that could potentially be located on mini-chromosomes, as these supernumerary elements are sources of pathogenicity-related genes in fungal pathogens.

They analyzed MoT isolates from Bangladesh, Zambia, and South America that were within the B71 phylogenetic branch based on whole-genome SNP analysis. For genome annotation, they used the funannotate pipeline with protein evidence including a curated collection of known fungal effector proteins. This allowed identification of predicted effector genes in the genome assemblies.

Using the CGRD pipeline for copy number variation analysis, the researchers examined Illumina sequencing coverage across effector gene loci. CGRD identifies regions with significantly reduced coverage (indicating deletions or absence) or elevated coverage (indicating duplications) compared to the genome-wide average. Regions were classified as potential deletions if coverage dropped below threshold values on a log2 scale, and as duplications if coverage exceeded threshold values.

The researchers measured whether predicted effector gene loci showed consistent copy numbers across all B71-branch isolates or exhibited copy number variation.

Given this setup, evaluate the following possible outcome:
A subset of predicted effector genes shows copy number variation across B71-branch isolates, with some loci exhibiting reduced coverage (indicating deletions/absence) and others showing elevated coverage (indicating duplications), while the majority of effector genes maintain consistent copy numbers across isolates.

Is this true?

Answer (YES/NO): NO